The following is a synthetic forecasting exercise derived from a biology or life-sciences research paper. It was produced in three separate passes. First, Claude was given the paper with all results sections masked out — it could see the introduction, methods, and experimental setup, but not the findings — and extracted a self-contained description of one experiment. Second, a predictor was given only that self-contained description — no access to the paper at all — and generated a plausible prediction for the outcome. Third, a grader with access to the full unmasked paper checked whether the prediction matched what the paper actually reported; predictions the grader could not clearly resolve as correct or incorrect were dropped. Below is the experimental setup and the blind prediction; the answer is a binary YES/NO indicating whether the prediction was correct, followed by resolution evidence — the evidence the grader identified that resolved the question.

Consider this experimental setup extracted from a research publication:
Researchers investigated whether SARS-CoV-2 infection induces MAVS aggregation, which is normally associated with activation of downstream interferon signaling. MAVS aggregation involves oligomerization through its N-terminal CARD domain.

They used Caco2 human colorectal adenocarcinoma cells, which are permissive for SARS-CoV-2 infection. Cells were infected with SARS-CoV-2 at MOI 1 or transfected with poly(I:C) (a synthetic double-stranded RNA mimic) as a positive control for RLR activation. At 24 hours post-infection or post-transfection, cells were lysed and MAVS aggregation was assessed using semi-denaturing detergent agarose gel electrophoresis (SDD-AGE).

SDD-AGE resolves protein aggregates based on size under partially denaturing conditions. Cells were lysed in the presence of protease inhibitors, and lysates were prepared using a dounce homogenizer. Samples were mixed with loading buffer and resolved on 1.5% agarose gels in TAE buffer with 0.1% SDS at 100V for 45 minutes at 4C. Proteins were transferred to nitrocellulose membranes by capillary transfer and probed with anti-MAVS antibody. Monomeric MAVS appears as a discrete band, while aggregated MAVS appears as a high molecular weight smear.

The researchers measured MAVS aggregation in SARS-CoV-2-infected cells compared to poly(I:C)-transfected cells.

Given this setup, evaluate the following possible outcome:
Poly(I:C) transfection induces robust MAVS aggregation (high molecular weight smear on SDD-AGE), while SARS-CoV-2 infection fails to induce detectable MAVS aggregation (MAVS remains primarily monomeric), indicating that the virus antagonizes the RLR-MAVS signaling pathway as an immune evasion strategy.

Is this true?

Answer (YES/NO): NO